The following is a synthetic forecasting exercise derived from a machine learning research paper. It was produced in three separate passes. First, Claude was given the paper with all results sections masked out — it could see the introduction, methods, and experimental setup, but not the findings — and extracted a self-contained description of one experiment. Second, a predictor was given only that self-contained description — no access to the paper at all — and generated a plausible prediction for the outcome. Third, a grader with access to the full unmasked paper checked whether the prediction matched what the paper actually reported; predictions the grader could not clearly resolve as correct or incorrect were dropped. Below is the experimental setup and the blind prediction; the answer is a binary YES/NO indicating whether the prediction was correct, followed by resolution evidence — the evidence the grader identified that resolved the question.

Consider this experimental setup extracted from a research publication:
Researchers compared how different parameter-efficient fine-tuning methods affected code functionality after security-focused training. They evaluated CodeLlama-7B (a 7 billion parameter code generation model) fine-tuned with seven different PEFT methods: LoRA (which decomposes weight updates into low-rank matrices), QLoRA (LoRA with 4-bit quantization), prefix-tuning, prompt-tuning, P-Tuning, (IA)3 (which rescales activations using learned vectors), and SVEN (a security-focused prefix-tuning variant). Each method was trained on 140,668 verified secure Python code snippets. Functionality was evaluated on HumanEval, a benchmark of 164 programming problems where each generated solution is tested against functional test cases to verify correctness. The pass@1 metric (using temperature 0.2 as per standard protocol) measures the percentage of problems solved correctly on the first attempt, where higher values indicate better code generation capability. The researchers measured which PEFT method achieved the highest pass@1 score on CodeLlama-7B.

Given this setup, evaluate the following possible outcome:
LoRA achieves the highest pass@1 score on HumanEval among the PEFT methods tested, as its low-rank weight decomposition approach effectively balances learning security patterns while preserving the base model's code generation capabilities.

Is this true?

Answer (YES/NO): NO